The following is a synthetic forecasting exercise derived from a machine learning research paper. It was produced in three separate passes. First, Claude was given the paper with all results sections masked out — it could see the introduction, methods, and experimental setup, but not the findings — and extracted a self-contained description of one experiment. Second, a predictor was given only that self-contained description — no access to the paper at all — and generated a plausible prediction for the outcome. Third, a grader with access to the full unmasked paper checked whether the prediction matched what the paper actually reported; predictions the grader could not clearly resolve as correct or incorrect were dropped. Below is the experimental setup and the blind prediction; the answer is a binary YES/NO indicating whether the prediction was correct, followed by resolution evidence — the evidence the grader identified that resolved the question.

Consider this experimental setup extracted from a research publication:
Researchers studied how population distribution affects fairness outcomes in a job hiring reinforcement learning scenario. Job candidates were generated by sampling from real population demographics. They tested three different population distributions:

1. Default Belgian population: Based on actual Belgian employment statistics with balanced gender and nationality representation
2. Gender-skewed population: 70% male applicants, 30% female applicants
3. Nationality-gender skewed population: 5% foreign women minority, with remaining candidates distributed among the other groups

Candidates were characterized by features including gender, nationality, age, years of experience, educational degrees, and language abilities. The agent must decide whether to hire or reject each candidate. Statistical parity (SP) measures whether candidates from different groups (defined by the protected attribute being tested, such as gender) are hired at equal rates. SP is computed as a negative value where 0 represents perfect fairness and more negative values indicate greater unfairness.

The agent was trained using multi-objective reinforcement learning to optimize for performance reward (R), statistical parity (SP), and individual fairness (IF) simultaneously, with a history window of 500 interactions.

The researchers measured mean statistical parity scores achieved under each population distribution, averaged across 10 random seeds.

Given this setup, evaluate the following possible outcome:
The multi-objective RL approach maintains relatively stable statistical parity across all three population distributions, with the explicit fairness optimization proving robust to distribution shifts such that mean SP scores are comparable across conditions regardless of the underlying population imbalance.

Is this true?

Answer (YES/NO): NO